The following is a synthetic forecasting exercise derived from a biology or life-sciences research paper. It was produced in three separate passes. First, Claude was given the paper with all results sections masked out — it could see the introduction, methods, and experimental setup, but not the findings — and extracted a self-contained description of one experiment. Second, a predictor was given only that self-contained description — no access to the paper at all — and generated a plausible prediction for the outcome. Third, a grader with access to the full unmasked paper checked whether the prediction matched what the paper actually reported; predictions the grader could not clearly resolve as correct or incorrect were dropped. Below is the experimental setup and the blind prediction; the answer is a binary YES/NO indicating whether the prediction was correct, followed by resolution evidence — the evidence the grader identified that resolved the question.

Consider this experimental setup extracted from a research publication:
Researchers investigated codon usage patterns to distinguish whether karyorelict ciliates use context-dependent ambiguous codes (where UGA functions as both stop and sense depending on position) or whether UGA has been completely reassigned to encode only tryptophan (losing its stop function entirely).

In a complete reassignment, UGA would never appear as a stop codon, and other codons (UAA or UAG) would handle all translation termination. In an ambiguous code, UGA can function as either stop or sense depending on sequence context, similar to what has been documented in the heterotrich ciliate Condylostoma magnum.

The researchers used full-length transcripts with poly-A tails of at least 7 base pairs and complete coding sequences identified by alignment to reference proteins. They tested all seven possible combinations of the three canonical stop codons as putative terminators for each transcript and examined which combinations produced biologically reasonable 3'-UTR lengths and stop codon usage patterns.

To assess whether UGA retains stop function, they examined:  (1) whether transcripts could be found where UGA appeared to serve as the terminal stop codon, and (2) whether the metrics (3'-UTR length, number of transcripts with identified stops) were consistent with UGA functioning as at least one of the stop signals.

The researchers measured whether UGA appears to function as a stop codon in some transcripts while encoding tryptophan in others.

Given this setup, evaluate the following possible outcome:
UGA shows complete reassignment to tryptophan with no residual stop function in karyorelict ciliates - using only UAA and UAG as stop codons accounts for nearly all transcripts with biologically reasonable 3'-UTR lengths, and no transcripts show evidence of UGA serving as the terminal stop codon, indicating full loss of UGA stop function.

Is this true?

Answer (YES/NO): NO